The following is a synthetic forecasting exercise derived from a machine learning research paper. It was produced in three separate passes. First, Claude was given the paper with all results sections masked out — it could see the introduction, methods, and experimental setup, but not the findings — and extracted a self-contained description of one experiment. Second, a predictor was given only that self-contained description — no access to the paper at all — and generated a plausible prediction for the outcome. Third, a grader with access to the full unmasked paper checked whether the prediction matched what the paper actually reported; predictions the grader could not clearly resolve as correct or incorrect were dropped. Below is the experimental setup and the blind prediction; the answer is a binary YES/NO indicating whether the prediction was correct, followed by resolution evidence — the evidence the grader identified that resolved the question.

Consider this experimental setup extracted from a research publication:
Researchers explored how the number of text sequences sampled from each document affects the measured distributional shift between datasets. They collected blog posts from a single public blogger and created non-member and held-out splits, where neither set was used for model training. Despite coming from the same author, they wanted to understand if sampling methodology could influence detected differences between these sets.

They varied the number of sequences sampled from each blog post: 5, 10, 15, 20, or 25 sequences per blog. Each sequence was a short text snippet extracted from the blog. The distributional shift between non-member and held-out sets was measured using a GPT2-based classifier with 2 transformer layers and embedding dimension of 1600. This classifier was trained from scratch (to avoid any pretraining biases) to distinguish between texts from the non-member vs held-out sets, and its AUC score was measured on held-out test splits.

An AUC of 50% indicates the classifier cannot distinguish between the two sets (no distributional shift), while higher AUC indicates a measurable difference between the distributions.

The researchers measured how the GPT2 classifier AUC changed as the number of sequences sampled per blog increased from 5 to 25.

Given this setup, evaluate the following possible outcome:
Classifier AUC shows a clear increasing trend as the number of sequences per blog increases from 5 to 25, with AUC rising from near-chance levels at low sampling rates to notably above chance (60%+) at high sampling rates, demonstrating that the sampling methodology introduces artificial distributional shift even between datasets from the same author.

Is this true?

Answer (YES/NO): NO